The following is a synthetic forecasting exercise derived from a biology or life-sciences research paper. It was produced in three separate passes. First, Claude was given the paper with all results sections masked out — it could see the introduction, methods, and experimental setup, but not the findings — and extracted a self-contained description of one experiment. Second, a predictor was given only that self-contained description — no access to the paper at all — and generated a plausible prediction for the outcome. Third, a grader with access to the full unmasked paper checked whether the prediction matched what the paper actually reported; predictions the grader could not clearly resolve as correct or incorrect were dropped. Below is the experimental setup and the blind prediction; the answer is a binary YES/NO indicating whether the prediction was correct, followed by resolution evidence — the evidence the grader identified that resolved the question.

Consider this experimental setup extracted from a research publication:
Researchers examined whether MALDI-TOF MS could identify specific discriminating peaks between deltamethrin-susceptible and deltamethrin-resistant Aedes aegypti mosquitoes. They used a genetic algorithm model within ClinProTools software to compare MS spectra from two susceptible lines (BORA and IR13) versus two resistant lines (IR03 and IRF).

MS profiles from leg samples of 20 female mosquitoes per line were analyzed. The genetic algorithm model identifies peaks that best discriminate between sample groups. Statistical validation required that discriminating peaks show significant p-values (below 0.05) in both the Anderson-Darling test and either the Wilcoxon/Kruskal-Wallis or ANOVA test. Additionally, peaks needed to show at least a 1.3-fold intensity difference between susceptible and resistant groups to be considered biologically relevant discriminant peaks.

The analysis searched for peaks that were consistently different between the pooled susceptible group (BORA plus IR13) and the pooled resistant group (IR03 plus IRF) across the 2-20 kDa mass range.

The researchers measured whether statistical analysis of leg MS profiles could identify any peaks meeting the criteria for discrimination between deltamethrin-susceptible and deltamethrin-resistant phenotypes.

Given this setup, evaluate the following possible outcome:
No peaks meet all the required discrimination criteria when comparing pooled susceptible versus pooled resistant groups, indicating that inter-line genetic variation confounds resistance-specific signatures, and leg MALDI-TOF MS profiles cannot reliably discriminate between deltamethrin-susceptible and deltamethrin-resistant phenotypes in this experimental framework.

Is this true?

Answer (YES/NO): NO